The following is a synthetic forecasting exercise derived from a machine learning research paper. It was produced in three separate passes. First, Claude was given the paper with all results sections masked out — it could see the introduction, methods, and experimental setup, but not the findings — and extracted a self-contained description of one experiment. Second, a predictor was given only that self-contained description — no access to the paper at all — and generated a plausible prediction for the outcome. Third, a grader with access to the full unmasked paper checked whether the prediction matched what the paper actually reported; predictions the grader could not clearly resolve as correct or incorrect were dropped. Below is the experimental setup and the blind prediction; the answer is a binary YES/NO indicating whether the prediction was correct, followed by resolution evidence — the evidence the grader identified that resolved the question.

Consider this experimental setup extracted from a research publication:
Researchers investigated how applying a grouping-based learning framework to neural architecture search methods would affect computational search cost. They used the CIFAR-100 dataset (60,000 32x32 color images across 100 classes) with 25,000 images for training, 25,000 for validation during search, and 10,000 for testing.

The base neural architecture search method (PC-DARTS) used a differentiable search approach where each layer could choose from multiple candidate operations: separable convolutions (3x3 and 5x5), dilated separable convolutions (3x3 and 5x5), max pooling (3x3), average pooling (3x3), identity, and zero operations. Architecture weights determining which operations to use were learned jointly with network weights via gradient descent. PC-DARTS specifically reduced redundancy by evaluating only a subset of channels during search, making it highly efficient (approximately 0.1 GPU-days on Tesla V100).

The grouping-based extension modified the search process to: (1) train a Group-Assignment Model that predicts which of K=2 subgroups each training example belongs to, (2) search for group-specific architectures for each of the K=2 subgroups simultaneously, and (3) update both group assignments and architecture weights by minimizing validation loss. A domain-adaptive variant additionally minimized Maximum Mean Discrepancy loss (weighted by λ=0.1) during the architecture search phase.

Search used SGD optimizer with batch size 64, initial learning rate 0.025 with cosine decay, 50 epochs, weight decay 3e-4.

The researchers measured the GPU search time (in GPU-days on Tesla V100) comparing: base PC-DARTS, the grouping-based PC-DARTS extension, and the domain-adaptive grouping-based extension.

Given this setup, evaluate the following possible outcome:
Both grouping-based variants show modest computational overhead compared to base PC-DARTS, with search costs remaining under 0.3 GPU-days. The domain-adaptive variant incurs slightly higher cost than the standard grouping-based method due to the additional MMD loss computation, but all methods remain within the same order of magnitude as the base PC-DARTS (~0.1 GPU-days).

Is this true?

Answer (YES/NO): NO